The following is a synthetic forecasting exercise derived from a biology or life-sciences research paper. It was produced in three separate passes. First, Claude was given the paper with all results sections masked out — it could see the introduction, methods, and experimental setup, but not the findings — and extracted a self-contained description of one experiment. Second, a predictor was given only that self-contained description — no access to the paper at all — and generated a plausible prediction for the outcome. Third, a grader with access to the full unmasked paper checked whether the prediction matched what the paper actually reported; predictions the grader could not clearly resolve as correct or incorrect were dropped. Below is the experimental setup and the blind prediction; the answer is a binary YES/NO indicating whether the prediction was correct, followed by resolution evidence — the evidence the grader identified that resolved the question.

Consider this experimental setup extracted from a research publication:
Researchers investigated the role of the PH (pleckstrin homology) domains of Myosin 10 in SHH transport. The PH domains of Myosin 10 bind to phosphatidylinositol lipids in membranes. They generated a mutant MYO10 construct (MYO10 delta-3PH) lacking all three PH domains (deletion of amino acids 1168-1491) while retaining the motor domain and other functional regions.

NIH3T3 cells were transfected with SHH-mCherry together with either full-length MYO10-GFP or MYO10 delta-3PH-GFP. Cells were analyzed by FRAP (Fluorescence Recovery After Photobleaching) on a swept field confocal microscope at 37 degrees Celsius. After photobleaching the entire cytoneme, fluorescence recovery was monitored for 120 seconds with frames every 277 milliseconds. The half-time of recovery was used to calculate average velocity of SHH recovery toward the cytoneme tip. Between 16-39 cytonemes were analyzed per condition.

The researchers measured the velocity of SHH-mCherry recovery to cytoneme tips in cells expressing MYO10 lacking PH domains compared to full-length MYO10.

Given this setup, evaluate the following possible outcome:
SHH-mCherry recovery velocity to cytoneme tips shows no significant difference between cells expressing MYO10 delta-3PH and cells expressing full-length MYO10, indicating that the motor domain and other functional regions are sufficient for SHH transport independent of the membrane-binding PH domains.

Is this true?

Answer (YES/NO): YES